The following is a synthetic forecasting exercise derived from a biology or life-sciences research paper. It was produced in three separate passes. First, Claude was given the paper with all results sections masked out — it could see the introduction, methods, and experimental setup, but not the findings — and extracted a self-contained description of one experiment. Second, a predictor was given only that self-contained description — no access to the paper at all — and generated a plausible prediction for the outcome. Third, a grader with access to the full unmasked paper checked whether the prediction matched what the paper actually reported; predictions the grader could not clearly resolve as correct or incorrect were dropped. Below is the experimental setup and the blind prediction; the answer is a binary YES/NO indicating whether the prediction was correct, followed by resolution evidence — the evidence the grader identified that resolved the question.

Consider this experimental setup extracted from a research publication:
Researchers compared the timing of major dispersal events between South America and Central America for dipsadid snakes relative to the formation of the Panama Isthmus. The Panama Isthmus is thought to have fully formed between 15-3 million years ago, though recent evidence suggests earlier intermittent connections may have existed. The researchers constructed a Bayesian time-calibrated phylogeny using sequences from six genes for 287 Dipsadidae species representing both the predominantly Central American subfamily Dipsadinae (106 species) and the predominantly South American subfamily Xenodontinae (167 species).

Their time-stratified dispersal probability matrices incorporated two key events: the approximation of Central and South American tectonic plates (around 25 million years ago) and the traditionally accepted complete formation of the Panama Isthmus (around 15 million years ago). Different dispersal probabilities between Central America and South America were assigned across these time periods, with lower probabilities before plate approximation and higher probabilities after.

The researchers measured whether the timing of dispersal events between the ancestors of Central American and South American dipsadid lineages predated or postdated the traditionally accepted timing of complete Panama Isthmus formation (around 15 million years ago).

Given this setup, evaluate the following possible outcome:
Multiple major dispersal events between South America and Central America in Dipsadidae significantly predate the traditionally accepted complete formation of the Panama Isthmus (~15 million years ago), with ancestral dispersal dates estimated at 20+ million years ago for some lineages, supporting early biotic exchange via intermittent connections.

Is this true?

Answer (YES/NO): YES